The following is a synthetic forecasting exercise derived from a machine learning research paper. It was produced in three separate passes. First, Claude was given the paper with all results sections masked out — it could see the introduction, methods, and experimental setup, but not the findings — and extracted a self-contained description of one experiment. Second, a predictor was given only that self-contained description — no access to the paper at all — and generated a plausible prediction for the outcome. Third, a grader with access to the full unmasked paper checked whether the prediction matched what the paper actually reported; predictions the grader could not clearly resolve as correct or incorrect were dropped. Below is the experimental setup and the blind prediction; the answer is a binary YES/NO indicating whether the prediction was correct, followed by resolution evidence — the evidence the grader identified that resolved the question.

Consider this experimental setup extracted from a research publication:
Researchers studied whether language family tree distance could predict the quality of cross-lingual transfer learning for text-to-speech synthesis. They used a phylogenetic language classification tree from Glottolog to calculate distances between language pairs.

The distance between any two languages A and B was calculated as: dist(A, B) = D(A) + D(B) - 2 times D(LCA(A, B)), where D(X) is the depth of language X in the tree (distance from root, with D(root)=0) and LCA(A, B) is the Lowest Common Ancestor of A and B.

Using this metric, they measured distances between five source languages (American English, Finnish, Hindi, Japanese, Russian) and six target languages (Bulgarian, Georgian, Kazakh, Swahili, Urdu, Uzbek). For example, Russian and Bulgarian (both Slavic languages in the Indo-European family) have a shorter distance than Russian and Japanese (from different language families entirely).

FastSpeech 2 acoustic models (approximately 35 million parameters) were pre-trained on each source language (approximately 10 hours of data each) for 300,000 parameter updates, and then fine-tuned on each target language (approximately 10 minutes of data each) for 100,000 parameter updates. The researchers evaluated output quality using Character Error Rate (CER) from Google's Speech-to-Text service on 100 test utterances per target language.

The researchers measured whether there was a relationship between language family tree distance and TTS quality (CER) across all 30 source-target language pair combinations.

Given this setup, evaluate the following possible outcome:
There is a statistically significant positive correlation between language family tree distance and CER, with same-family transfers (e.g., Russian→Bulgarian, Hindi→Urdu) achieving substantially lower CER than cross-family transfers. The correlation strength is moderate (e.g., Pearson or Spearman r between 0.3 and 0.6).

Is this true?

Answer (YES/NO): NO